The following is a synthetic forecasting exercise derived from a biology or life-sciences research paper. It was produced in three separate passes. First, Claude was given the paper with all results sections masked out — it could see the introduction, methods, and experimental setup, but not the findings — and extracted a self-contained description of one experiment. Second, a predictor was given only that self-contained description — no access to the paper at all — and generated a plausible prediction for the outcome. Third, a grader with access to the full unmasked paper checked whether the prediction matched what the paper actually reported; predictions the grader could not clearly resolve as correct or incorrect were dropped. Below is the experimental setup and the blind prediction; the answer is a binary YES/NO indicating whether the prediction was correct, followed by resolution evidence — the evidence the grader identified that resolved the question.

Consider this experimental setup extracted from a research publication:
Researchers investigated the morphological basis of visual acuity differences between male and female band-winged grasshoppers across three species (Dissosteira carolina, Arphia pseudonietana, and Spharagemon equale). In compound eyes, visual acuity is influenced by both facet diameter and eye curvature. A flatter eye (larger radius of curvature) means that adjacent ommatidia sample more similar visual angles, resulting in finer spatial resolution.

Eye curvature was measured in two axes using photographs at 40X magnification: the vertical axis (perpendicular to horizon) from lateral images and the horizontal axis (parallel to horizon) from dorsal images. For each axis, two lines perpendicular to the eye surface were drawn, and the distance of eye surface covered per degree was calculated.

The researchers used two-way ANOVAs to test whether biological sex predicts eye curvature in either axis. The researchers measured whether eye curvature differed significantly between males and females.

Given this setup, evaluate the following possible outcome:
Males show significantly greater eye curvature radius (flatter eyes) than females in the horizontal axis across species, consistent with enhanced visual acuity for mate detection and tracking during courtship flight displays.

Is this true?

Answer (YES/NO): NO